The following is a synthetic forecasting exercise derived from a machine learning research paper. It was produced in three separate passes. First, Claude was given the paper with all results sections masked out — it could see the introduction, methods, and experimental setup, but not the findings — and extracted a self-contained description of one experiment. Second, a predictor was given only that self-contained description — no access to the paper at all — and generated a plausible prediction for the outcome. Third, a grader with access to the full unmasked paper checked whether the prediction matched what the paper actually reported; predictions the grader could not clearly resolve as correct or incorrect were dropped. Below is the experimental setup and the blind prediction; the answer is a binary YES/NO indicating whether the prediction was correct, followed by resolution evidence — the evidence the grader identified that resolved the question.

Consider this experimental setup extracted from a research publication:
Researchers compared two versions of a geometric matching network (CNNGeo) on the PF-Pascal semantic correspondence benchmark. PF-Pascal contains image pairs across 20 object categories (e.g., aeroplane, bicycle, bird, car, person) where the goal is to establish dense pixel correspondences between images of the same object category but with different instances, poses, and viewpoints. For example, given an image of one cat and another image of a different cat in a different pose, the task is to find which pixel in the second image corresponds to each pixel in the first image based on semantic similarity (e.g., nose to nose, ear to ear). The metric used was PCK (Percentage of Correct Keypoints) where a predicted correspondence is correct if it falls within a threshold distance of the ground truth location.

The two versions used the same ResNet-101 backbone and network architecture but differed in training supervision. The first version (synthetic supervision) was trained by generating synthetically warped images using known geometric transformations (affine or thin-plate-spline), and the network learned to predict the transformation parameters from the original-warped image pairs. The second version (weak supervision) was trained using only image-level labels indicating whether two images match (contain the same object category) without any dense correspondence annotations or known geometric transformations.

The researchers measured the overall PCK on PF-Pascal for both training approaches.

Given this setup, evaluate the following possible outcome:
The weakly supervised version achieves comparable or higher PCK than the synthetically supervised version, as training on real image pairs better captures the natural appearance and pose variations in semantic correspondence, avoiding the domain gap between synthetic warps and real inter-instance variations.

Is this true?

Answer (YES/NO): YES